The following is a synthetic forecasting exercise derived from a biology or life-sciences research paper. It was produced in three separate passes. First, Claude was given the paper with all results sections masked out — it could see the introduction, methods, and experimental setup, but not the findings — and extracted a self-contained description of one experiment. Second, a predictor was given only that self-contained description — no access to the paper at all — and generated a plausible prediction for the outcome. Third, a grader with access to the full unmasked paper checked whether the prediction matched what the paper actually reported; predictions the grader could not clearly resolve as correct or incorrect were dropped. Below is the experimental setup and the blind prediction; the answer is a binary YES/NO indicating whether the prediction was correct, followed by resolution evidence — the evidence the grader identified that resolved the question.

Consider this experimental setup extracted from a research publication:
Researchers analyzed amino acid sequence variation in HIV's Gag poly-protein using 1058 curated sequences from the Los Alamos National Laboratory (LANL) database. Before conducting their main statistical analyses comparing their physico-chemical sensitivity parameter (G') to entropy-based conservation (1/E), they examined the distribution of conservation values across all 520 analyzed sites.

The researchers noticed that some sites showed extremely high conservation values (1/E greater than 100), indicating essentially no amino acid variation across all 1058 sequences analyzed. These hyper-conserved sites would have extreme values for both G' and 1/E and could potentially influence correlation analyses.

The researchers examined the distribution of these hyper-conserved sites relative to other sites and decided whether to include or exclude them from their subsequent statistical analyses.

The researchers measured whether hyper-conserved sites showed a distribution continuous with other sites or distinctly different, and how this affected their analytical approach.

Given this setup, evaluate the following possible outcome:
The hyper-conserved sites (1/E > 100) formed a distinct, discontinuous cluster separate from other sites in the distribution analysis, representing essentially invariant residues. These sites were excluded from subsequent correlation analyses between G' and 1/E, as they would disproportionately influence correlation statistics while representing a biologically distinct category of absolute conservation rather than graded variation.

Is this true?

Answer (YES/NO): YES